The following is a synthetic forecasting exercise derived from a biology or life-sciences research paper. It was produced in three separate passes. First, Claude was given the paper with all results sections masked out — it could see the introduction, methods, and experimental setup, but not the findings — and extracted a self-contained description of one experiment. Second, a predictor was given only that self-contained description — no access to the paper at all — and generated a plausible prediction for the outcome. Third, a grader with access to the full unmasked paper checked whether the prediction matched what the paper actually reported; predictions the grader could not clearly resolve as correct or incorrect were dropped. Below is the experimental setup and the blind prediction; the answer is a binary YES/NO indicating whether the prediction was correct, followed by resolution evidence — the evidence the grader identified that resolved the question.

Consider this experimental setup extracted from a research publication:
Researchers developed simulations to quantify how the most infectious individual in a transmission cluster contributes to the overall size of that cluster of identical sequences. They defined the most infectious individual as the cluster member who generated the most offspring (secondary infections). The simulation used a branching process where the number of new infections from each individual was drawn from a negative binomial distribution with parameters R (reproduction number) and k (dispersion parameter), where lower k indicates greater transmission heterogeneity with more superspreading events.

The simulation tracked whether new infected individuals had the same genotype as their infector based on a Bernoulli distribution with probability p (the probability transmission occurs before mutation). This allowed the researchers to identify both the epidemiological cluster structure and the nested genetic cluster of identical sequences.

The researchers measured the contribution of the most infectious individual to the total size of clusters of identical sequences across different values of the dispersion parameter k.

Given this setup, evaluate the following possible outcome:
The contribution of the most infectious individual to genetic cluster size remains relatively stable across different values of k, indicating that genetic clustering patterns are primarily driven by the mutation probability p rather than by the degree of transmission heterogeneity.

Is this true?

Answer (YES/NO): NO